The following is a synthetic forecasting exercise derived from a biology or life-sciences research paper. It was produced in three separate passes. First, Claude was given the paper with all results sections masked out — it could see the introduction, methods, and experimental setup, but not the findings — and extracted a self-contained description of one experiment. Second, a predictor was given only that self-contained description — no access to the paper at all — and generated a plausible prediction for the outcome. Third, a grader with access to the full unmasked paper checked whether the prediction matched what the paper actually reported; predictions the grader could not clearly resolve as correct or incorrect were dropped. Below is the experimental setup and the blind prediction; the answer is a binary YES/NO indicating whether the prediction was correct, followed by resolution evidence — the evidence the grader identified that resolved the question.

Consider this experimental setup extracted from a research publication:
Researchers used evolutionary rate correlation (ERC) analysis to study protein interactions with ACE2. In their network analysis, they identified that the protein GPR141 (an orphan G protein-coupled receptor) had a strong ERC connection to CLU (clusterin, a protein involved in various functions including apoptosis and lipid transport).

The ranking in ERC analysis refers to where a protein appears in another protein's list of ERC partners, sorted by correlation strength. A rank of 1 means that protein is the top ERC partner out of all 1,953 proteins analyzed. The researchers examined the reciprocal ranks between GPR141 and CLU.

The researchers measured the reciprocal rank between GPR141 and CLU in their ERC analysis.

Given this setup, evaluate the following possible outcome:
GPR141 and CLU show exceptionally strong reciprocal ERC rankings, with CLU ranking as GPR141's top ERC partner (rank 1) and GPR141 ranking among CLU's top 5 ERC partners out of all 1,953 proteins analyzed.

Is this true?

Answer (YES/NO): NO